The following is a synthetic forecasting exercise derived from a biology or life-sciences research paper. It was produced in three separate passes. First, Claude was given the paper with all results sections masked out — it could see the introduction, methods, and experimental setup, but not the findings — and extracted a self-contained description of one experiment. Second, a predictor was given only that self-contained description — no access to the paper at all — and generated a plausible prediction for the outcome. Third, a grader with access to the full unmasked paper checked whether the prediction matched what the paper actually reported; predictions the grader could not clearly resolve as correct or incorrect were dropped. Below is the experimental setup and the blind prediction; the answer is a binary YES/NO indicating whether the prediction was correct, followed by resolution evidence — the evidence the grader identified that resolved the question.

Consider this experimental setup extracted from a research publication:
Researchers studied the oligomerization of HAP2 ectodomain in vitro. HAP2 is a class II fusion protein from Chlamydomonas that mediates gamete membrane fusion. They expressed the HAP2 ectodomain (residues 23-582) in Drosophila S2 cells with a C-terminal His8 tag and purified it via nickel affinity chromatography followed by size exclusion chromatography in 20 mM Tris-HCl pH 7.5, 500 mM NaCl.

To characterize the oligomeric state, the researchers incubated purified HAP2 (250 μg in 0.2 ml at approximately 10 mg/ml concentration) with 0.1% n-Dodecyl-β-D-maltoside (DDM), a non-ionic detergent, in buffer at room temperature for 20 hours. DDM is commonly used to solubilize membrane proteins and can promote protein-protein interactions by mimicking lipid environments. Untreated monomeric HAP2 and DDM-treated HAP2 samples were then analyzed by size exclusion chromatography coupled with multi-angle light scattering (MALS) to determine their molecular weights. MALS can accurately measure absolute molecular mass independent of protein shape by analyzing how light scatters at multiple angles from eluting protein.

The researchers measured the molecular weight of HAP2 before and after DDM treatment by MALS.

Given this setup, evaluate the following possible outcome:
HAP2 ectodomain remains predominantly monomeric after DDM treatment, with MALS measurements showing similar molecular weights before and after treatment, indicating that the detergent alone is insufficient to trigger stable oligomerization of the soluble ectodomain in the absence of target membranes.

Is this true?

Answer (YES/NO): NO